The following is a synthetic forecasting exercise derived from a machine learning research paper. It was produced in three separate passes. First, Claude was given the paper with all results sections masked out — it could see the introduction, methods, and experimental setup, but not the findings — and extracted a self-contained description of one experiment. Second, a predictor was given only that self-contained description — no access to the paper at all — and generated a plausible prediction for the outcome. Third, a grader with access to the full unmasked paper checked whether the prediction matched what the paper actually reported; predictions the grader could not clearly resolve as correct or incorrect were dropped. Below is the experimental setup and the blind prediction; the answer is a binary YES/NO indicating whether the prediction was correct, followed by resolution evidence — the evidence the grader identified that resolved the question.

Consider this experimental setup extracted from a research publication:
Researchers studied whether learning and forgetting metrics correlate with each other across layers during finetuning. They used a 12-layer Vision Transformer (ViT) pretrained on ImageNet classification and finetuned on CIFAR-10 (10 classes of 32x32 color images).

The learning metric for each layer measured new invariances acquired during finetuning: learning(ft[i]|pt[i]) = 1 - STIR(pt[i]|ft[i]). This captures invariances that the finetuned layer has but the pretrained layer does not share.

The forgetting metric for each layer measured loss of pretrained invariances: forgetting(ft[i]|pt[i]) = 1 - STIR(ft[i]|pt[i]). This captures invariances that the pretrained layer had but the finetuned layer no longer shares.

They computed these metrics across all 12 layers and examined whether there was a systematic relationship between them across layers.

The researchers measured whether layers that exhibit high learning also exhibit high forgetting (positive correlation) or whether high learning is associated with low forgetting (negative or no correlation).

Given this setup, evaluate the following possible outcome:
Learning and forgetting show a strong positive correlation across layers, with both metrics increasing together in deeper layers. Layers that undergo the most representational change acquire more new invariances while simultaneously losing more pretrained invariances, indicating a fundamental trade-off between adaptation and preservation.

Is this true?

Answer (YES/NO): NO